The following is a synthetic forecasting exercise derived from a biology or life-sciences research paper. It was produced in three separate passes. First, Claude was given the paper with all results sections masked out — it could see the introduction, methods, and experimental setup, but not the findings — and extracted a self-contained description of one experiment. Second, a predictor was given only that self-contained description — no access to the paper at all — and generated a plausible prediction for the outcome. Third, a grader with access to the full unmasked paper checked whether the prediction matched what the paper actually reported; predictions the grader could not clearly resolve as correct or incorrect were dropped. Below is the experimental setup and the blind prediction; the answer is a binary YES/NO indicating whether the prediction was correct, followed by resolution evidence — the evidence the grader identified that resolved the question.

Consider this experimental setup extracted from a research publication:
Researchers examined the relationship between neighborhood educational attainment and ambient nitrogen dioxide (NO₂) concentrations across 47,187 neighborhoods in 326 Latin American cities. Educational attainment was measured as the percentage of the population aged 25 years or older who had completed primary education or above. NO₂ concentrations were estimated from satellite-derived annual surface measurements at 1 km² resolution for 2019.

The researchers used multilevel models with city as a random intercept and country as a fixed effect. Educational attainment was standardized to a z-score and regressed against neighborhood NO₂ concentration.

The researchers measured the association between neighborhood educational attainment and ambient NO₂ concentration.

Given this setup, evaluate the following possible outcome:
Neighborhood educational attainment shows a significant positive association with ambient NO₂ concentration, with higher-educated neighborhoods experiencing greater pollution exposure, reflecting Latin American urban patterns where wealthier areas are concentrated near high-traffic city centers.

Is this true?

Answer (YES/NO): YES